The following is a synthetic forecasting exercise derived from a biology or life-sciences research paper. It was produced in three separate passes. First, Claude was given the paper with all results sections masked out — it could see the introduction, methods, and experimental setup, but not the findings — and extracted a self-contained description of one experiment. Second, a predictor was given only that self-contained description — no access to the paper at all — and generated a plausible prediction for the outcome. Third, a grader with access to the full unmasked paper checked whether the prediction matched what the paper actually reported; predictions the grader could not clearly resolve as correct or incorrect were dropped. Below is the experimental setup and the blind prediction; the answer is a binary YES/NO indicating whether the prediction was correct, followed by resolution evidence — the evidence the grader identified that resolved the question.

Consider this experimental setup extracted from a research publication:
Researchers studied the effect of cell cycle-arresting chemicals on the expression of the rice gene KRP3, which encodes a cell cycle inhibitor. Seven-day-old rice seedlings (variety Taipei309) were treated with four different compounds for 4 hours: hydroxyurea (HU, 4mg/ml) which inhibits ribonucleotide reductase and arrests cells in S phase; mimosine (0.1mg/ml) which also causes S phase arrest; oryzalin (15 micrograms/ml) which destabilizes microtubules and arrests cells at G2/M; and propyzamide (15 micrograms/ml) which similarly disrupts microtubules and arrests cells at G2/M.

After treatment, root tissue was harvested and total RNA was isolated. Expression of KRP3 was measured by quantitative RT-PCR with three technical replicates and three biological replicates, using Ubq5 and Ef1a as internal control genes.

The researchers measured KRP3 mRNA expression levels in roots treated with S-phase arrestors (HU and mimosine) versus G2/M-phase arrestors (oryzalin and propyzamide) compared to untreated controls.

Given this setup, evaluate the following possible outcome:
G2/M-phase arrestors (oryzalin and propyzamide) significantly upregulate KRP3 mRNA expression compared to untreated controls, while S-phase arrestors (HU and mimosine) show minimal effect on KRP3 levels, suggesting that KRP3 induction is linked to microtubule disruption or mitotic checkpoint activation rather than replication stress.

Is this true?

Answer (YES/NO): NO